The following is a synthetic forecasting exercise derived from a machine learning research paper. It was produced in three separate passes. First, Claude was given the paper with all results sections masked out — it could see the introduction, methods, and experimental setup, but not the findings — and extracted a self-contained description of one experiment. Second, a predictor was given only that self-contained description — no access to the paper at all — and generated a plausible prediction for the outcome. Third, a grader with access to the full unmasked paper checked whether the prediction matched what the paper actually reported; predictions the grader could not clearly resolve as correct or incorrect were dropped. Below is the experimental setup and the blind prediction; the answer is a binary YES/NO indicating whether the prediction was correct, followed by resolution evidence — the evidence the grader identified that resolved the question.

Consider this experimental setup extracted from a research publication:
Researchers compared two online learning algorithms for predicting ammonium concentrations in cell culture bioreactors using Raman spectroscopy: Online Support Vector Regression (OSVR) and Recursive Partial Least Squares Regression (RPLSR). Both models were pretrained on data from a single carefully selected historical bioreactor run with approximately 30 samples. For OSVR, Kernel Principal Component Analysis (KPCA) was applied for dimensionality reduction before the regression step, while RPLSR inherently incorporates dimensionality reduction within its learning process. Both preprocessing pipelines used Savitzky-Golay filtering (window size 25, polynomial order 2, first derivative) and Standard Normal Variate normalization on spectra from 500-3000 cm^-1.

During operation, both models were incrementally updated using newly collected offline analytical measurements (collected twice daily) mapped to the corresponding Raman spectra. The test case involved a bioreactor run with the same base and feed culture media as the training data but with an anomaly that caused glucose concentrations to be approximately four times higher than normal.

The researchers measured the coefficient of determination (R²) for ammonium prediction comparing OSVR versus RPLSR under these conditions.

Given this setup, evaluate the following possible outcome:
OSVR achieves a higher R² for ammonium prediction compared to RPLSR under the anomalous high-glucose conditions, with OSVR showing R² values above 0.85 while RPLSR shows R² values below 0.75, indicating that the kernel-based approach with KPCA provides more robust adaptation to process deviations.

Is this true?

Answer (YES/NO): NO